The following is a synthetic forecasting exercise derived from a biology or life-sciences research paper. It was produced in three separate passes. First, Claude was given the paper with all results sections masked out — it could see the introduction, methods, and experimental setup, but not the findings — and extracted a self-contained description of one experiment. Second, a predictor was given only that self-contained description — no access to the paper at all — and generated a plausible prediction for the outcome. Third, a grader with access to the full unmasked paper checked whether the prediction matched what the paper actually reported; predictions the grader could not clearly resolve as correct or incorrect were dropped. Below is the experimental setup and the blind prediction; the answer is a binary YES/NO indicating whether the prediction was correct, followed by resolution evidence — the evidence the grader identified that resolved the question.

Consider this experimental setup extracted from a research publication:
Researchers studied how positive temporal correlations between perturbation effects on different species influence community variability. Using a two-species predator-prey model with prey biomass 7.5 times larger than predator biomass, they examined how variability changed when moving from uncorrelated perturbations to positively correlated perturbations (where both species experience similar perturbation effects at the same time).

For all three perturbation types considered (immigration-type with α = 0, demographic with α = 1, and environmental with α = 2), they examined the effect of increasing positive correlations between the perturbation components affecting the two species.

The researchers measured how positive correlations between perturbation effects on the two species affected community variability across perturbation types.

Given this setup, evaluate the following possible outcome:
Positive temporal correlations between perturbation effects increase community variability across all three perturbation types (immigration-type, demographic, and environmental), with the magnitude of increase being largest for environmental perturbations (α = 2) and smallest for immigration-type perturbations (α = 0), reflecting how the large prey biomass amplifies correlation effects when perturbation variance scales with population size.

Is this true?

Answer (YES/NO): NO